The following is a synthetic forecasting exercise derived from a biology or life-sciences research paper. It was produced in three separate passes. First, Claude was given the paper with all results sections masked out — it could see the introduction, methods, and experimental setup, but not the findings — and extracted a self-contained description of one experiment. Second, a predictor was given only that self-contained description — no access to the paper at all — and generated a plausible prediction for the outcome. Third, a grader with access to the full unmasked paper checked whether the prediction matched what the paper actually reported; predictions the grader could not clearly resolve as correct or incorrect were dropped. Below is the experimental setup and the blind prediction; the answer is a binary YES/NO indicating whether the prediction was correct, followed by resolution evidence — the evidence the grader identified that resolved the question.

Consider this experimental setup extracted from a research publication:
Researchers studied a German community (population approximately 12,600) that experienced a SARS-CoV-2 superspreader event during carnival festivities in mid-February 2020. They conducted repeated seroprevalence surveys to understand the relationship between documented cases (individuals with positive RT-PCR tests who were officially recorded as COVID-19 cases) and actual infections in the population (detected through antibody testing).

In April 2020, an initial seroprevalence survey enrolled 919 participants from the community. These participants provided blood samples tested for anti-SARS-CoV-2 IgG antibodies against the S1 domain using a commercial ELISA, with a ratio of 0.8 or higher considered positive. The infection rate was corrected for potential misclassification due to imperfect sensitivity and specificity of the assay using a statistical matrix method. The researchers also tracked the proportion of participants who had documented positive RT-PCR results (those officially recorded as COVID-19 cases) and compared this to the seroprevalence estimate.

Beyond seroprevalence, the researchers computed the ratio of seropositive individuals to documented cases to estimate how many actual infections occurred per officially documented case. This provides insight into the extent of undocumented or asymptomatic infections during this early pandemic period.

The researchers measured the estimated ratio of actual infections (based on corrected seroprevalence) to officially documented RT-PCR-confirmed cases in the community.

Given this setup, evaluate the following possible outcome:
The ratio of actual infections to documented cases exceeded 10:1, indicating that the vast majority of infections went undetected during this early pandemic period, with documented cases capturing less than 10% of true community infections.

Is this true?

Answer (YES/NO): NO